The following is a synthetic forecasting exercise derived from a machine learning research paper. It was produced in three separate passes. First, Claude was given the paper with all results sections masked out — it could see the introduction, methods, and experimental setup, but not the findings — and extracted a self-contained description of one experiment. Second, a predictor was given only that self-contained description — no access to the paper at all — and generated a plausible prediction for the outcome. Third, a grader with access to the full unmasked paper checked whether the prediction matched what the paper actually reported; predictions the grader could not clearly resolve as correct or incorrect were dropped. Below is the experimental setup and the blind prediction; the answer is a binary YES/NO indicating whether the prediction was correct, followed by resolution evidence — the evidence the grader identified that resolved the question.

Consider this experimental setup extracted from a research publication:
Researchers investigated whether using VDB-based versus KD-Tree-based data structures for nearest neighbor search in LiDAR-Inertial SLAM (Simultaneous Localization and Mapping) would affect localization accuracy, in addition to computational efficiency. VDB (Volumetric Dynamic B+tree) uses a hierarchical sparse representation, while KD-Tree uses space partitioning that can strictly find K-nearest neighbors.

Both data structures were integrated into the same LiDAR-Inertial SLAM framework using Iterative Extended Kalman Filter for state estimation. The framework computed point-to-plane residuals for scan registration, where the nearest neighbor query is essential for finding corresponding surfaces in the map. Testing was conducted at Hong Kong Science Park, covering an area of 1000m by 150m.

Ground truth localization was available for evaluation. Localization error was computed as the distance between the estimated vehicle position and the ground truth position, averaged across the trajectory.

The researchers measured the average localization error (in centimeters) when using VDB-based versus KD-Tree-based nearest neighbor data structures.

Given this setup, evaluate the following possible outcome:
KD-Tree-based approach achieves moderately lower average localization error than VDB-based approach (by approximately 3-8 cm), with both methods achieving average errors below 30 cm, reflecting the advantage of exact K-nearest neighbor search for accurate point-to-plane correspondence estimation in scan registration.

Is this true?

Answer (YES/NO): NO